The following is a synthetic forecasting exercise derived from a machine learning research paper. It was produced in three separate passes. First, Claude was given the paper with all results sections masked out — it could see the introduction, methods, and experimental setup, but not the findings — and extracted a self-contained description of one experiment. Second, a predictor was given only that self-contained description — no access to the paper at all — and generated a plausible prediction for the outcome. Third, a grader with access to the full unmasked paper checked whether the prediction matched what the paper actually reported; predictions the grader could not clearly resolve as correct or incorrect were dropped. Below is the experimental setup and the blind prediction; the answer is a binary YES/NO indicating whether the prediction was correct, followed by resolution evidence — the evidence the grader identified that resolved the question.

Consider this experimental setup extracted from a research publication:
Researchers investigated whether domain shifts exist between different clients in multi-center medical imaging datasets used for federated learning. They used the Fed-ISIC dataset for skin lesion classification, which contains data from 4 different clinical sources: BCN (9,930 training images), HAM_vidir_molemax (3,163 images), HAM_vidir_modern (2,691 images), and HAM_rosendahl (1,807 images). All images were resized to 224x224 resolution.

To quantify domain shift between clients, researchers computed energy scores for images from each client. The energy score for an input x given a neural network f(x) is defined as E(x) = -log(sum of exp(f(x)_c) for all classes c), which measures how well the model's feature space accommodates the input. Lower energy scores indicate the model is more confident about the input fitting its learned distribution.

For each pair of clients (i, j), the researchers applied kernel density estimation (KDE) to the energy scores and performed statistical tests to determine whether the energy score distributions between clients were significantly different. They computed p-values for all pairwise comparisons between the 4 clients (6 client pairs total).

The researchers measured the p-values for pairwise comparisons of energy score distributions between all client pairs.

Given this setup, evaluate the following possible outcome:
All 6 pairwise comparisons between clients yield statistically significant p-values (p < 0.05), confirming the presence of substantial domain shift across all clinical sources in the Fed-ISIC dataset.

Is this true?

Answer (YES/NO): YES